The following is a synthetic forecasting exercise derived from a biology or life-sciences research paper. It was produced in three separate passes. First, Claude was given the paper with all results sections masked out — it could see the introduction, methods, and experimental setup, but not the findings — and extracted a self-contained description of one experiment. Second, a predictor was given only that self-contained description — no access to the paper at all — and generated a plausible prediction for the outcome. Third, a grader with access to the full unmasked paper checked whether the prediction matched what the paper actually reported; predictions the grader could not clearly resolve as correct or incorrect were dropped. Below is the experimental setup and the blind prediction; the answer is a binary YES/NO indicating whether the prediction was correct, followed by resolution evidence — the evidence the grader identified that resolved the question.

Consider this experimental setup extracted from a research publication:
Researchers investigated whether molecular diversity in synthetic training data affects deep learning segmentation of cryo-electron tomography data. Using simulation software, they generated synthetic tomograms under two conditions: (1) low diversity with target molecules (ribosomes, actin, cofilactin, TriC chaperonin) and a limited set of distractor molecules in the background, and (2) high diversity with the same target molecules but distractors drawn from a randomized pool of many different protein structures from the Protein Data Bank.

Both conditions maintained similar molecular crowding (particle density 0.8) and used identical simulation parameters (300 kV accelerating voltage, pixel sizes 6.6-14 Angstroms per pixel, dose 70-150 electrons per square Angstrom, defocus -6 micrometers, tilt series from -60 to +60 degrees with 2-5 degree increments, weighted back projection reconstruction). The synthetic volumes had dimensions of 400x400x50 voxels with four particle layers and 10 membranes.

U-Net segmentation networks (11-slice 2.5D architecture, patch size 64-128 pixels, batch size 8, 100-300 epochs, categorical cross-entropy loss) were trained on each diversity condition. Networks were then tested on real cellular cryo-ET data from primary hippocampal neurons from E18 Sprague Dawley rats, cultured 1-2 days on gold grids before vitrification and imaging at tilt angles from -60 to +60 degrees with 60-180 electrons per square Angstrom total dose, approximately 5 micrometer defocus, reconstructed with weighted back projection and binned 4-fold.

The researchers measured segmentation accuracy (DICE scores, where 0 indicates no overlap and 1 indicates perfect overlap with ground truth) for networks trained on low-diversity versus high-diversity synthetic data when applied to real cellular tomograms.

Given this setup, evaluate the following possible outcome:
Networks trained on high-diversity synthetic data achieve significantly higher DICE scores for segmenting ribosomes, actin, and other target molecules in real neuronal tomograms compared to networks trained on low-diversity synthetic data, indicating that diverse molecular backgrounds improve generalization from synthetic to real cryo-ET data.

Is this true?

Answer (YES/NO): YES